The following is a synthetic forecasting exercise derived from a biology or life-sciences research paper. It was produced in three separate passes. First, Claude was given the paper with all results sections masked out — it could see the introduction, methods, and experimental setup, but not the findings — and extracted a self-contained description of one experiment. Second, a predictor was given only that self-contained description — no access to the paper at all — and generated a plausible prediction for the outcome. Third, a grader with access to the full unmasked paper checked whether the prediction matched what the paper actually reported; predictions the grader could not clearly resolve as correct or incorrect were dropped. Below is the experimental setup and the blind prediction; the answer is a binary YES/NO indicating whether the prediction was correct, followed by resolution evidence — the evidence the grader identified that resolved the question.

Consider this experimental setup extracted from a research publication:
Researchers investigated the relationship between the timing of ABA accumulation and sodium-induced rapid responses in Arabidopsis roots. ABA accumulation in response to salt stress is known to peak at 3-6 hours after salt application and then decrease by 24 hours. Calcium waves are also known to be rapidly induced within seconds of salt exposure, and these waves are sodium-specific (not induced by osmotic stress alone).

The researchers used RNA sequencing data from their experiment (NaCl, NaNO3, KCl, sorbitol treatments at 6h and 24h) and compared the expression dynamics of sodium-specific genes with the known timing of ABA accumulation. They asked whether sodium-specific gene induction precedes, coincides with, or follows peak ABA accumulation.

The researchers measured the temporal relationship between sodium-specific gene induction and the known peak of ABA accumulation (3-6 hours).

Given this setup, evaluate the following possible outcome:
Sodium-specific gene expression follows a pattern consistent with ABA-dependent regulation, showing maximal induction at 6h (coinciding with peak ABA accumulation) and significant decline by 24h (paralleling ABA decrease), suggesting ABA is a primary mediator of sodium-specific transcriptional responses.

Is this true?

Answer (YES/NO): NO